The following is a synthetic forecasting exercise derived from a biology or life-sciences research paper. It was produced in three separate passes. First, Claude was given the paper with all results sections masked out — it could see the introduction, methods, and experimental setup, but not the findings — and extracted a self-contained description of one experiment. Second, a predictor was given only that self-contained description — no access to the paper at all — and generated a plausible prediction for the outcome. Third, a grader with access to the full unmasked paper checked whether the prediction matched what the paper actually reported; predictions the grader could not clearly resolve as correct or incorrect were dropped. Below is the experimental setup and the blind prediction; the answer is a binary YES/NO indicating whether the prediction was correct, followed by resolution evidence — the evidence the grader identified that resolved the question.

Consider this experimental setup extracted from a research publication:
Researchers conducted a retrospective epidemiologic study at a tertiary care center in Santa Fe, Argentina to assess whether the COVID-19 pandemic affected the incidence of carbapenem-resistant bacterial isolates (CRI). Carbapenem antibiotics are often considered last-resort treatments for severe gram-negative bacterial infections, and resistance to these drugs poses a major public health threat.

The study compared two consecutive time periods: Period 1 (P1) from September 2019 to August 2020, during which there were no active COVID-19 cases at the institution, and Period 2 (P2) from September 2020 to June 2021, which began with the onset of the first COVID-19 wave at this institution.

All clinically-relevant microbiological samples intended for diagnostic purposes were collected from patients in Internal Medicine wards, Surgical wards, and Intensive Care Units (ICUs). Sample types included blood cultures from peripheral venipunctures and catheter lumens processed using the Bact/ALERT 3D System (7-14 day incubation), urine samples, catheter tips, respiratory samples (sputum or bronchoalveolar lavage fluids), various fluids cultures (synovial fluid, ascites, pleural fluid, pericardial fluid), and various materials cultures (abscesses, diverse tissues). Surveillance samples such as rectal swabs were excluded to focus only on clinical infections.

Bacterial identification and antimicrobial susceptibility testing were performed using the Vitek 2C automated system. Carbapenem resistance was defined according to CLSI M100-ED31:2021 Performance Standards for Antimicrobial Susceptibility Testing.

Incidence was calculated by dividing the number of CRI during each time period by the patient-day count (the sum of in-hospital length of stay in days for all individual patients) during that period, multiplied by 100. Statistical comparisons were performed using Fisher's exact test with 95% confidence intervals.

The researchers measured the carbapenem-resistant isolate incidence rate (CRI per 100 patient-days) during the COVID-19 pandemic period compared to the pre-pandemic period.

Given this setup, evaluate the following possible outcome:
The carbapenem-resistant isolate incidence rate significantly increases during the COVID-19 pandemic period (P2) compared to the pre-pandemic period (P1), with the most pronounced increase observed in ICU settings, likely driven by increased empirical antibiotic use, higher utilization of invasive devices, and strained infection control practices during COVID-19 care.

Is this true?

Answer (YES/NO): YES